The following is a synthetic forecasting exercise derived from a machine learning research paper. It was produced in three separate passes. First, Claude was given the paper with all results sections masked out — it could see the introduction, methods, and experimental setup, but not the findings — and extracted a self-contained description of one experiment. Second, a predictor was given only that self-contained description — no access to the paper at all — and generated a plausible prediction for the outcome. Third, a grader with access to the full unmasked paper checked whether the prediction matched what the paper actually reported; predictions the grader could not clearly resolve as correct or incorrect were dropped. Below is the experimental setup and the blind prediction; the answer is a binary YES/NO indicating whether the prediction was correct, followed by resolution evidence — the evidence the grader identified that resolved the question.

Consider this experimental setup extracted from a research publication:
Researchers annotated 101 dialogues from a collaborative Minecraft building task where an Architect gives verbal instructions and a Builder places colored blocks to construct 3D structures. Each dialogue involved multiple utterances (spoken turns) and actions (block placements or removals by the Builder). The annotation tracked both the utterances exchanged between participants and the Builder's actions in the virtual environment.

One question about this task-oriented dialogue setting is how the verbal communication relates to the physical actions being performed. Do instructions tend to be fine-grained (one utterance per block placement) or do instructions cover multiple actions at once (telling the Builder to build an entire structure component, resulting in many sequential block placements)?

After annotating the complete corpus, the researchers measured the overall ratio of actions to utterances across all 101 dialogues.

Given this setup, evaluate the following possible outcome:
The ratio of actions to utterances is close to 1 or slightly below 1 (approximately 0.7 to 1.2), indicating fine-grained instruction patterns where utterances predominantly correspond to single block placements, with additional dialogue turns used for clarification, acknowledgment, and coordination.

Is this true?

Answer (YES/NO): NO